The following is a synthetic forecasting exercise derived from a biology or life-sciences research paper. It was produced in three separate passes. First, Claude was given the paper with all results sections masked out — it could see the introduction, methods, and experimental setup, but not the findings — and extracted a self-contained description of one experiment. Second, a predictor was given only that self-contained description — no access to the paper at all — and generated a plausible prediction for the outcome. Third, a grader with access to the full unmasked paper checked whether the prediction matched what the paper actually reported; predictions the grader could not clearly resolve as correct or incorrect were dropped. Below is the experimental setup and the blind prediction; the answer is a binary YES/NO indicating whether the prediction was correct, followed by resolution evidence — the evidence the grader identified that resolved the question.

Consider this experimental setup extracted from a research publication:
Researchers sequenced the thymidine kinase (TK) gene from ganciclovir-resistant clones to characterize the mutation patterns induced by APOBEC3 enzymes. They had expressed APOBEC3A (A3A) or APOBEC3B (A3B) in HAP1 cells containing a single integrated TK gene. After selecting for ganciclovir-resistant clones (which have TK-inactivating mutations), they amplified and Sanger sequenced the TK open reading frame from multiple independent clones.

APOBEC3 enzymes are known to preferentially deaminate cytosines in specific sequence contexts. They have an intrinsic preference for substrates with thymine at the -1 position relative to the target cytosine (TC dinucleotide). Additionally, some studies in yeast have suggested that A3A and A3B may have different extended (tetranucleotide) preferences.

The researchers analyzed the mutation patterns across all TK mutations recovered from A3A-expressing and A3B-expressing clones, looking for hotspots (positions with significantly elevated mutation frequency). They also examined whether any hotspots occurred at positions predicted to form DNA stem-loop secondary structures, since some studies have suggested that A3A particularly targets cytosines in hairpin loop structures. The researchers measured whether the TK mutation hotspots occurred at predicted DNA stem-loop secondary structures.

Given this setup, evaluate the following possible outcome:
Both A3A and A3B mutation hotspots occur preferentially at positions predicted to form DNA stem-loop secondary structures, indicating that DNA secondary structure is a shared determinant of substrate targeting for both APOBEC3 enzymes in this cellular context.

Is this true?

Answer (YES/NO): NO